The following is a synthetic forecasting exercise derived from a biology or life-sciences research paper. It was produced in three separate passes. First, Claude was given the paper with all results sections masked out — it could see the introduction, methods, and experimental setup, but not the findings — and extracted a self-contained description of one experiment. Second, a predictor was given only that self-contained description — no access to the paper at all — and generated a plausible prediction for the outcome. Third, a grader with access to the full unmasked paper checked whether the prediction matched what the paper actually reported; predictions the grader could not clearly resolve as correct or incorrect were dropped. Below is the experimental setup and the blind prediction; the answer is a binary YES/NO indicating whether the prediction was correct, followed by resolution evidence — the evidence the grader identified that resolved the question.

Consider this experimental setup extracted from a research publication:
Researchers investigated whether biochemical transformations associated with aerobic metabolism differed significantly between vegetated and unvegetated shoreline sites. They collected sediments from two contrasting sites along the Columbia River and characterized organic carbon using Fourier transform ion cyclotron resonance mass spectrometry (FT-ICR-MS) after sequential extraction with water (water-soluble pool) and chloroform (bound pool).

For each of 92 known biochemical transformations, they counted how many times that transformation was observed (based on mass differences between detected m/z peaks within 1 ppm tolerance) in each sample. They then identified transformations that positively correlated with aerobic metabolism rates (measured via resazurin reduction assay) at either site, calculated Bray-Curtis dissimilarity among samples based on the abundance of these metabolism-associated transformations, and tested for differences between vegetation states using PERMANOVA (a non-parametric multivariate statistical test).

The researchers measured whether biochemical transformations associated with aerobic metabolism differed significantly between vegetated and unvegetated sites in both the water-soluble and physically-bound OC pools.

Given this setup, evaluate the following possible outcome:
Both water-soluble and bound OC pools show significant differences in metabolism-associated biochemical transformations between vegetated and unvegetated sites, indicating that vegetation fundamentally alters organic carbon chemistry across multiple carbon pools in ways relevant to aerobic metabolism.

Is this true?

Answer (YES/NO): YES